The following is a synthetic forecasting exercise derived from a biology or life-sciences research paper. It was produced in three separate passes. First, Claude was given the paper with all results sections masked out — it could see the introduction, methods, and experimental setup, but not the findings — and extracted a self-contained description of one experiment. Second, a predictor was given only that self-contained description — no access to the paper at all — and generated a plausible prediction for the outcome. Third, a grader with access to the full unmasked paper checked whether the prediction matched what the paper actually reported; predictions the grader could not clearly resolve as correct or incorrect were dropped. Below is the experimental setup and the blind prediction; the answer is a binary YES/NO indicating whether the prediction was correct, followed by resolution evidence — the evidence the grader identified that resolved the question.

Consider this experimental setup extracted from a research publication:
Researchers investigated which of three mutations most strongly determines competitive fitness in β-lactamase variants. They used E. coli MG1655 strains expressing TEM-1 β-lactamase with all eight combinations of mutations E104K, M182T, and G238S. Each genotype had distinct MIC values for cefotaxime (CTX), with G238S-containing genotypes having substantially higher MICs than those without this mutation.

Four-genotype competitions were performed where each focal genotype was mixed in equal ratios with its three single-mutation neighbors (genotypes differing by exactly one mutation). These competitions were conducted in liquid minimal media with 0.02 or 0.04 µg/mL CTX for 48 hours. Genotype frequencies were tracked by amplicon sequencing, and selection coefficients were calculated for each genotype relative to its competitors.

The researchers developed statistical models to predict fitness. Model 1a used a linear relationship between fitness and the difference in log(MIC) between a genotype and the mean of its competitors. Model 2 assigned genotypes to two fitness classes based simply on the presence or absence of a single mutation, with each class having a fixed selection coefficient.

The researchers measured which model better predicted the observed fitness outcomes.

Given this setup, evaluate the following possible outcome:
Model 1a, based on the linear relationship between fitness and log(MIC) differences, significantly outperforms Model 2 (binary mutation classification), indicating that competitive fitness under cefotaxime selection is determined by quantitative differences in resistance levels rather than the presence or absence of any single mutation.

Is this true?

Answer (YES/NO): NO